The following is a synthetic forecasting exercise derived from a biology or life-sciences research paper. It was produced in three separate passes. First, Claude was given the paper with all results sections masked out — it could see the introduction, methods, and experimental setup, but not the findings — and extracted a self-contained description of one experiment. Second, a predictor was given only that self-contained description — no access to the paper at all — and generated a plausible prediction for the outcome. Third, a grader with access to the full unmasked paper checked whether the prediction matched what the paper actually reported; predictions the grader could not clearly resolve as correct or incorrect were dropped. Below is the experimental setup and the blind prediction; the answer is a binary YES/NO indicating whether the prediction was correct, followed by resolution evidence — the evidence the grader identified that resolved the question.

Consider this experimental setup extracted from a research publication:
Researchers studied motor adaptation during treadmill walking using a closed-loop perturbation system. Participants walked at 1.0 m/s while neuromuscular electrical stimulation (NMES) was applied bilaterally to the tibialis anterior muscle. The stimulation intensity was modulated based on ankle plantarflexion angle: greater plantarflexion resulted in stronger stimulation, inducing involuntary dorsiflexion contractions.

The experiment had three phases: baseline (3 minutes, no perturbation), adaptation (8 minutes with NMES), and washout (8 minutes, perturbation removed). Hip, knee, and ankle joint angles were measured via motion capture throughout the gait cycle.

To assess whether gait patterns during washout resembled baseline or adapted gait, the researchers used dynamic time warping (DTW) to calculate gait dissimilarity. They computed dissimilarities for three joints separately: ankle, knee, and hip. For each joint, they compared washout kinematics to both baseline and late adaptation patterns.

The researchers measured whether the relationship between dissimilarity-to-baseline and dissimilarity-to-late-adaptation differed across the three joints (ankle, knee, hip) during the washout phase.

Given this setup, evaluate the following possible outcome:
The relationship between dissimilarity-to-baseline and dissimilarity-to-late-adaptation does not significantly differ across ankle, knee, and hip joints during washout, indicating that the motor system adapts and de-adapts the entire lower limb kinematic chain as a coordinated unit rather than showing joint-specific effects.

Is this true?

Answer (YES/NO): NO